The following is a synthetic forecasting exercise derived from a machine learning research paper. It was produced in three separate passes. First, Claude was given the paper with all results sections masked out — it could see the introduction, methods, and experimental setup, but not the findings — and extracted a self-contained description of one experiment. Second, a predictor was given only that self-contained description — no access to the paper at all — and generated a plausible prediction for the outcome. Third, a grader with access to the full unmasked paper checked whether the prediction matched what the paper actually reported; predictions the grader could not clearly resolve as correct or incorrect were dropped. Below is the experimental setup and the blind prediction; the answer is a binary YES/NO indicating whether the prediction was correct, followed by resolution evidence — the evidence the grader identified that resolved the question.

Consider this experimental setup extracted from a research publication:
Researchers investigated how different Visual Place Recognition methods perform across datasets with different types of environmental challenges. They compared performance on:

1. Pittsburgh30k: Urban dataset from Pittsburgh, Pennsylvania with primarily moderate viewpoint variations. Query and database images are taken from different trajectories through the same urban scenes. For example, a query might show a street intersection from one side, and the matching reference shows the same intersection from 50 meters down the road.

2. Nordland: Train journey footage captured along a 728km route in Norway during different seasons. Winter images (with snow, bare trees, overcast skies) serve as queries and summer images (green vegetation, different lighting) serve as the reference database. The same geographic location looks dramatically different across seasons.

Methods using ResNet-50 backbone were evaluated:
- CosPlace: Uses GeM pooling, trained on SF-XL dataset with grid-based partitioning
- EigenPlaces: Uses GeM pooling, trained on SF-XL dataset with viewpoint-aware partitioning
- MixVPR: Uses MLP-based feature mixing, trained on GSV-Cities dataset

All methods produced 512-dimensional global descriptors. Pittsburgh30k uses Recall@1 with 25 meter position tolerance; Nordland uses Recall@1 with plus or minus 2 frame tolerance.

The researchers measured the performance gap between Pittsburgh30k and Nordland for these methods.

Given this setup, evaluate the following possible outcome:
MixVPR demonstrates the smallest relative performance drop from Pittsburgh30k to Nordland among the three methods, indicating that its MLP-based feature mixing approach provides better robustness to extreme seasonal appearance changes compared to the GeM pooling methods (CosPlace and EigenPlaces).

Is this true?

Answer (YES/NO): NO